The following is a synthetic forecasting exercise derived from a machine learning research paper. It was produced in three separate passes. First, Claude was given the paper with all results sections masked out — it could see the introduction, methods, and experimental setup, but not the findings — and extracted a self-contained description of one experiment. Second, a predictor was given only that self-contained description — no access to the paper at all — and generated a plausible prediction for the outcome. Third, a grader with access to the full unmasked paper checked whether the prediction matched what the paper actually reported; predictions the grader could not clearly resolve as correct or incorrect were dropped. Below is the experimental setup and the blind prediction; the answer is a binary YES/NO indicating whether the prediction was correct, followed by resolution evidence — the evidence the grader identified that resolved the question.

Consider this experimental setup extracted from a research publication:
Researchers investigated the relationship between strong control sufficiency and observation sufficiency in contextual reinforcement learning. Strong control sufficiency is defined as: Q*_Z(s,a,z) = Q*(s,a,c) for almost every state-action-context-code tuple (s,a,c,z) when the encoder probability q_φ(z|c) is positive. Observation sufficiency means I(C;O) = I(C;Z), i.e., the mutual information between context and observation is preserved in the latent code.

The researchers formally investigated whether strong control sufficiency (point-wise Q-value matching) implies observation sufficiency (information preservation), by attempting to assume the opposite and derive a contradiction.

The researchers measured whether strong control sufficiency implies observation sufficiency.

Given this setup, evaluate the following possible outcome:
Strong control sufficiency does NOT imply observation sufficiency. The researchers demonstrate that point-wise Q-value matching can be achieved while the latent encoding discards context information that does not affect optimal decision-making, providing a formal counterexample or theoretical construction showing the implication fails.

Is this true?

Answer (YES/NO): NO